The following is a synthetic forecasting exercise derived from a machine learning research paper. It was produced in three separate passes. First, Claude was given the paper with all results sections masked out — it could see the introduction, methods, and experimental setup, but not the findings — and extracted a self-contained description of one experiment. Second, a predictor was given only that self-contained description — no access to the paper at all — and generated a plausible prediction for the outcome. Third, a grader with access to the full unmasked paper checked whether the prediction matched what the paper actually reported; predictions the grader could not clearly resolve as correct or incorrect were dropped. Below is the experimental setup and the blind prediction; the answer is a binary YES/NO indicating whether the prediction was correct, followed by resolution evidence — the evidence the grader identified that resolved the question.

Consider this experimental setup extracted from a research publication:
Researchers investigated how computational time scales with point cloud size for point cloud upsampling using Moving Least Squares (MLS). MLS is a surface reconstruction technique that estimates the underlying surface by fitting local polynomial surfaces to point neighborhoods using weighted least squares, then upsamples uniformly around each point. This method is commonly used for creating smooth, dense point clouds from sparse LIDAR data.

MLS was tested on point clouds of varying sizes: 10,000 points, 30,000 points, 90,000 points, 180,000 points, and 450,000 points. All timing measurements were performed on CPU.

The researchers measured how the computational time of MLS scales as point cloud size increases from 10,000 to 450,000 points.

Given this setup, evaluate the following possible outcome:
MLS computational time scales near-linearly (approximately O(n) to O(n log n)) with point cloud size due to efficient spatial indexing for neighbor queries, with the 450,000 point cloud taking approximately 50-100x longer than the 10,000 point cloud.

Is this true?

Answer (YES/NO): NO